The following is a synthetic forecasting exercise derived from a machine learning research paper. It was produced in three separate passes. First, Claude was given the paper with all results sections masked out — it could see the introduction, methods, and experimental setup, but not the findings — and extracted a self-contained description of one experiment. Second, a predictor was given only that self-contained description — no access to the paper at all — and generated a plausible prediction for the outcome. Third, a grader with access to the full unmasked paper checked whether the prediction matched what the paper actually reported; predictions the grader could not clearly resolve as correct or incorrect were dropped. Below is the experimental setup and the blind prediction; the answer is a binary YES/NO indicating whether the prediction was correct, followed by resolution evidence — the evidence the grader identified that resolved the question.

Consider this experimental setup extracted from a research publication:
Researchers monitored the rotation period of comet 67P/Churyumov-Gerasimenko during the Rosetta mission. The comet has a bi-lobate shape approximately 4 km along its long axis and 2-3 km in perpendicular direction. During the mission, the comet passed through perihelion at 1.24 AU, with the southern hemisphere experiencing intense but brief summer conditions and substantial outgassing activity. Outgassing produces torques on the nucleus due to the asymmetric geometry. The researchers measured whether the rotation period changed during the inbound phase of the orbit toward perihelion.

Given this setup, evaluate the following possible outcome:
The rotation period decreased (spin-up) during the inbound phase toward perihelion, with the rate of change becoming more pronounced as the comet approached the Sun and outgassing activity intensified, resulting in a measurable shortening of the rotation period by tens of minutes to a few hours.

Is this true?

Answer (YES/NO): YES